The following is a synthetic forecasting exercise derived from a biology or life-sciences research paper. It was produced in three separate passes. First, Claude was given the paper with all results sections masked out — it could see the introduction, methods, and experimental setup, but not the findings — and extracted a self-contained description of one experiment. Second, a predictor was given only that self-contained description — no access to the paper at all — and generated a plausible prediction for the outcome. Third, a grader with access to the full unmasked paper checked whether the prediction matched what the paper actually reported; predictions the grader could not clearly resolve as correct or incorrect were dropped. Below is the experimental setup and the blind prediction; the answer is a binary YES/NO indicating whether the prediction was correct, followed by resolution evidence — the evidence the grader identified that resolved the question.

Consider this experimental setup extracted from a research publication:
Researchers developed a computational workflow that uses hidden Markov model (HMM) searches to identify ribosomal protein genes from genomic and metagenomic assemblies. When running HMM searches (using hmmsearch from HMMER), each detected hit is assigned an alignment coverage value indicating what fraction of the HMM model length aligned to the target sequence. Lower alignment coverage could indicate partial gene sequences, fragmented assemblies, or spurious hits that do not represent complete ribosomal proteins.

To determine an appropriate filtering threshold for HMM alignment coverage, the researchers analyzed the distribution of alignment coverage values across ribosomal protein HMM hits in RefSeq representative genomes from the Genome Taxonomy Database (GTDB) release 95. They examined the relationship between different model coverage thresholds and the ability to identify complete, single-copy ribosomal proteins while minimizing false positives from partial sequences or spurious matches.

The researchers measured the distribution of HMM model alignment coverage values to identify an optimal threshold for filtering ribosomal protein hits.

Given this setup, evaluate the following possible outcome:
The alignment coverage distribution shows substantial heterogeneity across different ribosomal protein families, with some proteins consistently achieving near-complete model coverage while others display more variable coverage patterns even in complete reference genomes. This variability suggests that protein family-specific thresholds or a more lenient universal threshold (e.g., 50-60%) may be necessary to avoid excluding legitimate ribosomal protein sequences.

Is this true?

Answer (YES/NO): NO